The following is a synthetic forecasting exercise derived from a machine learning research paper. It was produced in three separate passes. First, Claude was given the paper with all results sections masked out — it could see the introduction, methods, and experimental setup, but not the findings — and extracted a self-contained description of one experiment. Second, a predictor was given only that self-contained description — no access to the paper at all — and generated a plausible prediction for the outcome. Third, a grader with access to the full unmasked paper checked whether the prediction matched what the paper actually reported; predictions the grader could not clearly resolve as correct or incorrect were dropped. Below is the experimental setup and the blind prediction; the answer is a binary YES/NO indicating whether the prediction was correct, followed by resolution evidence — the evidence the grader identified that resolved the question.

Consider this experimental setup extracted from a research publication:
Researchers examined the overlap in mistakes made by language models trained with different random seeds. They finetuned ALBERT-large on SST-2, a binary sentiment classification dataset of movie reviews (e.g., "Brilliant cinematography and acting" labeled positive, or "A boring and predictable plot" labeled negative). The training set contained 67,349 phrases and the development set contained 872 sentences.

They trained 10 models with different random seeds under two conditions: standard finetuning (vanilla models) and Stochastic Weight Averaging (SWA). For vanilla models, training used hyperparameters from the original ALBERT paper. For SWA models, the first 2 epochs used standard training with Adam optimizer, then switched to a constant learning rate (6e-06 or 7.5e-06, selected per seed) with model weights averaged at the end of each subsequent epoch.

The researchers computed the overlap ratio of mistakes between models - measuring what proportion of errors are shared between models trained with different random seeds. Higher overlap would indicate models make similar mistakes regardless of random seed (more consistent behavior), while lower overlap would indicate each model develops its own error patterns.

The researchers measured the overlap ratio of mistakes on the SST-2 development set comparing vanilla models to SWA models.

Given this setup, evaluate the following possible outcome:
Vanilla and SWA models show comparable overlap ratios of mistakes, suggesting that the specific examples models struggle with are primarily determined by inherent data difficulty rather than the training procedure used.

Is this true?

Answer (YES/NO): NO